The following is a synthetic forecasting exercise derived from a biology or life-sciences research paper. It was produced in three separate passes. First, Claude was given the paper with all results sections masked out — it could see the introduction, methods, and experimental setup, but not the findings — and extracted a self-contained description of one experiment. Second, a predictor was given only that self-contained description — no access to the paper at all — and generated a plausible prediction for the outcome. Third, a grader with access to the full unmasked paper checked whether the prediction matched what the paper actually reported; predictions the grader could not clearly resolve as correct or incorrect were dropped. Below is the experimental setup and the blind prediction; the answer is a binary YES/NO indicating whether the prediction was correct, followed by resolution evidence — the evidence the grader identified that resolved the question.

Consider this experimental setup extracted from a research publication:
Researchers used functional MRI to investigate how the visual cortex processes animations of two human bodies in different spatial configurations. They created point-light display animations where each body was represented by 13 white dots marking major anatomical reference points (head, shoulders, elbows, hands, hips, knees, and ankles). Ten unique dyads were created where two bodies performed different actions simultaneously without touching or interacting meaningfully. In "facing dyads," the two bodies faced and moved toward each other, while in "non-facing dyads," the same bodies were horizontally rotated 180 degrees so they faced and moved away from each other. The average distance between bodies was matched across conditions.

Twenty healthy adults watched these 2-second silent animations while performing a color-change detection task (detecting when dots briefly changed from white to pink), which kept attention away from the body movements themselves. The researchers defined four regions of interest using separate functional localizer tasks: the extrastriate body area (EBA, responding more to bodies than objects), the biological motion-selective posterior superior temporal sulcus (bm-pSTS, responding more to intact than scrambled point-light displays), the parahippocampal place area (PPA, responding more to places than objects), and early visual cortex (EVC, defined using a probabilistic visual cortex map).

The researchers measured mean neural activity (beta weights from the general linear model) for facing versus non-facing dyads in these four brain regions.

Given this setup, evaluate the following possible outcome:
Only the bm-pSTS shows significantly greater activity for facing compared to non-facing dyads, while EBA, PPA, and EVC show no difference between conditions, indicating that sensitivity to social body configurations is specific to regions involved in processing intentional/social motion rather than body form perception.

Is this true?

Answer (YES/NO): NO